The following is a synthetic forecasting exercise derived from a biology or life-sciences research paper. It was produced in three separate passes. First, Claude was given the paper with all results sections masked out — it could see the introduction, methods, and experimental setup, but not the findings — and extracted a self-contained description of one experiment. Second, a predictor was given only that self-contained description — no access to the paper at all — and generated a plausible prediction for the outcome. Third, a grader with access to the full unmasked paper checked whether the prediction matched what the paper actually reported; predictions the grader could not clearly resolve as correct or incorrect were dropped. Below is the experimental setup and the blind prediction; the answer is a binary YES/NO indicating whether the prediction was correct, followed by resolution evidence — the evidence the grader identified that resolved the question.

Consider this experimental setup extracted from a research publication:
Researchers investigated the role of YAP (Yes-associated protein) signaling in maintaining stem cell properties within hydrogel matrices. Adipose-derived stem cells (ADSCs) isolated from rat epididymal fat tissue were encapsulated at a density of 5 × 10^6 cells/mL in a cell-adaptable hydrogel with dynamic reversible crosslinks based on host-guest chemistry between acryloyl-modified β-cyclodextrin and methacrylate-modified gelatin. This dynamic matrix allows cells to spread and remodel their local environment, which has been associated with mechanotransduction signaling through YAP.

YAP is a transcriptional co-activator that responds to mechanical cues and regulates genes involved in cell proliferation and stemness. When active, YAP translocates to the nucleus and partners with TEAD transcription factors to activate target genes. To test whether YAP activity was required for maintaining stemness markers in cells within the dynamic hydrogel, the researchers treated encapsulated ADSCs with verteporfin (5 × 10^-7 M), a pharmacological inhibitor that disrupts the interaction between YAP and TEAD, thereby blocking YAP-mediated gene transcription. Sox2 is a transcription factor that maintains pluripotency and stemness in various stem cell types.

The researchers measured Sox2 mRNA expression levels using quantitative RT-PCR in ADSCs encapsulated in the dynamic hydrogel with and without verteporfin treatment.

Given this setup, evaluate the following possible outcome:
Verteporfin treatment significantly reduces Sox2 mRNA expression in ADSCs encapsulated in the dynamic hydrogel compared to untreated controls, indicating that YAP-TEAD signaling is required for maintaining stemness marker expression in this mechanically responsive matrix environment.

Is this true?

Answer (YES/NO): YES